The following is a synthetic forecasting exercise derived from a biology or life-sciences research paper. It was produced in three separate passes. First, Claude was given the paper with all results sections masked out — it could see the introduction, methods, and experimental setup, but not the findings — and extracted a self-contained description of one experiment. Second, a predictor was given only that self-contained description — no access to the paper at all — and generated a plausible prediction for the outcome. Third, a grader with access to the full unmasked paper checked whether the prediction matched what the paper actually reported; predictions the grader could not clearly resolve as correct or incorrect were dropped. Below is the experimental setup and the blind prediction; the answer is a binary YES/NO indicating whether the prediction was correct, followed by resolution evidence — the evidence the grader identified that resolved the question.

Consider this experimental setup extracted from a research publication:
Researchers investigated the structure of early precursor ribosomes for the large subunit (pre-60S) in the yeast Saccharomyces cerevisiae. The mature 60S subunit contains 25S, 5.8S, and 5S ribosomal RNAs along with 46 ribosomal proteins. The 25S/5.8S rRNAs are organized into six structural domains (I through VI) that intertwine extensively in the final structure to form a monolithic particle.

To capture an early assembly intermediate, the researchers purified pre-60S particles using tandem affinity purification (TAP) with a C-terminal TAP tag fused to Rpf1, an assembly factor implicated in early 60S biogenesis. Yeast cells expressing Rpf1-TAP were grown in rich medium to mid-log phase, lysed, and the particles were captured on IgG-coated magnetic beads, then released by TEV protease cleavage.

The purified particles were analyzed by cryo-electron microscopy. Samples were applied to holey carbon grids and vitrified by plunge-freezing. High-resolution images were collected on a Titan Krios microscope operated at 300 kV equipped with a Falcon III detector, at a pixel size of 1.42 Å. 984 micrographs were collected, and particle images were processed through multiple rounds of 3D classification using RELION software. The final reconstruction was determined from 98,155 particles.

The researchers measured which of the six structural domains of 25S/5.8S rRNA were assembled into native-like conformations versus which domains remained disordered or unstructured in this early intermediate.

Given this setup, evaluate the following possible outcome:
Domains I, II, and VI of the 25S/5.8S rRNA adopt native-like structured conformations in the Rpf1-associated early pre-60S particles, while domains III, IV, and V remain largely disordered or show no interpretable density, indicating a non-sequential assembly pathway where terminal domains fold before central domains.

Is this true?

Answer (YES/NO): YES